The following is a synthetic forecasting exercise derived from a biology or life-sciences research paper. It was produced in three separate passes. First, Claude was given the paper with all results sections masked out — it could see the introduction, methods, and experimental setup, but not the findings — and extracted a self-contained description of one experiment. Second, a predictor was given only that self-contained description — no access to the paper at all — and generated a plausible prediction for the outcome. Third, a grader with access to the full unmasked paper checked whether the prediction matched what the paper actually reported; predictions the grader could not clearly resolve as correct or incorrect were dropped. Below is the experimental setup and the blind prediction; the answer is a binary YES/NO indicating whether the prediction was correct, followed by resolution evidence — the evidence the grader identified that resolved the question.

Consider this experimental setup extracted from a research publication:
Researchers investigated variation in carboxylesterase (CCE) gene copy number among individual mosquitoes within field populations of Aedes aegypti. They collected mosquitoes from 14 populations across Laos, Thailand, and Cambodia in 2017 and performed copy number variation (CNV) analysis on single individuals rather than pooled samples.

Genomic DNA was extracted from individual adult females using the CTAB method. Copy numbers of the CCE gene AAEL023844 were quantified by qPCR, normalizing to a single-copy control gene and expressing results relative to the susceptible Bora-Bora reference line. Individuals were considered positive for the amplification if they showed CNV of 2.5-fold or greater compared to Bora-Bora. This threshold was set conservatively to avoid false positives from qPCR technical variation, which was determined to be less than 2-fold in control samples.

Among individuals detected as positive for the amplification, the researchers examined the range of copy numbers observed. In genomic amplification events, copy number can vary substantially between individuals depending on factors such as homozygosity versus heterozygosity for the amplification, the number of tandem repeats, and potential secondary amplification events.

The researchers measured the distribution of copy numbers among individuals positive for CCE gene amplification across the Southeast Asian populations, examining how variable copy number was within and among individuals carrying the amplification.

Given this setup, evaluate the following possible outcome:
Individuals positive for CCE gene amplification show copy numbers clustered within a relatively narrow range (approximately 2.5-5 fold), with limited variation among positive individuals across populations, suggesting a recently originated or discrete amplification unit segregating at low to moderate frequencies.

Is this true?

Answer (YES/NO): NO